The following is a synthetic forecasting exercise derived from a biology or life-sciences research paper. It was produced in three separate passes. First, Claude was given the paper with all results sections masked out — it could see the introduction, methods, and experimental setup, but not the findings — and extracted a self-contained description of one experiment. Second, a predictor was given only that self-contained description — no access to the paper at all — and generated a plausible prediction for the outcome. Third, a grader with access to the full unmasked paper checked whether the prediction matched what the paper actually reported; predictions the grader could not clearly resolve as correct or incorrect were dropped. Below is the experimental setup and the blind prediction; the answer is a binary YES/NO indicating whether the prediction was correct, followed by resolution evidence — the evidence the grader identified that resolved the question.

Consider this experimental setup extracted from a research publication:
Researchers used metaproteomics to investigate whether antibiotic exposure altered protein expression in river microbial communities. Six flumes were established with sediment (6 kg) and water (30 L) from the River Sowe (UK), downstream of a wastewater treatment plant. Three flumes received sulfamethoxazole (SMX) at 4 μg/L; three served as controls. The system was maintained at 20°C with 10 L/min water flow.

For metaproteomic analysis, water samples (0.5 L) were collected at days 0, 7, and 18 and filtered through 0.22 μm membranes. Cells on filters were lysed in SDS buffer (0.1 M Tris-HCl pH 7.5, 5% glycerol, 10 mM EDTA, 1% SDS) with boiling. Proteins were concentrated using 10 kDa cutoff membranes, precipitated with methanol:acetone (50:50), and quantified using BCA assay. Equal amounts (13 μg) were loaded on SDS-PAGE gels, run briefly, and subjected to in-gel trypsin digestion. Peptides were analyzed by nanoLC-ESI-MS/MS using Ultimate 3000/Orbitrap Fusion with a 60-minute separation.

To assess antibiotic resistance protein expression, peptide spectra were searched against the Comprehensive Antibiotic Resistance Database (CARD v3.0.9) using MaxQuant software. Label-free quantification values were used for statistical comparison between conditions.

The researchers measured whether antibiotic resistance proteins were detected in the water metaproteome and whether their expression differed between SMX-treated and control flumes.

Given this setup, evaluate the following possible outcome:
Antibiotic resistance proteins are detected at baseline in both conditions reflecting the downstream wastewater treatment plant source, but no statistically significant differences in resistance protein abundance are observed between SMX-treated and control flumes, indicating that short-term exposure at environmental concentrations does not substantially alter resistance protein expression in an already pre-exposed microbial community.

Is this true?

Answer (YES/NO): YES